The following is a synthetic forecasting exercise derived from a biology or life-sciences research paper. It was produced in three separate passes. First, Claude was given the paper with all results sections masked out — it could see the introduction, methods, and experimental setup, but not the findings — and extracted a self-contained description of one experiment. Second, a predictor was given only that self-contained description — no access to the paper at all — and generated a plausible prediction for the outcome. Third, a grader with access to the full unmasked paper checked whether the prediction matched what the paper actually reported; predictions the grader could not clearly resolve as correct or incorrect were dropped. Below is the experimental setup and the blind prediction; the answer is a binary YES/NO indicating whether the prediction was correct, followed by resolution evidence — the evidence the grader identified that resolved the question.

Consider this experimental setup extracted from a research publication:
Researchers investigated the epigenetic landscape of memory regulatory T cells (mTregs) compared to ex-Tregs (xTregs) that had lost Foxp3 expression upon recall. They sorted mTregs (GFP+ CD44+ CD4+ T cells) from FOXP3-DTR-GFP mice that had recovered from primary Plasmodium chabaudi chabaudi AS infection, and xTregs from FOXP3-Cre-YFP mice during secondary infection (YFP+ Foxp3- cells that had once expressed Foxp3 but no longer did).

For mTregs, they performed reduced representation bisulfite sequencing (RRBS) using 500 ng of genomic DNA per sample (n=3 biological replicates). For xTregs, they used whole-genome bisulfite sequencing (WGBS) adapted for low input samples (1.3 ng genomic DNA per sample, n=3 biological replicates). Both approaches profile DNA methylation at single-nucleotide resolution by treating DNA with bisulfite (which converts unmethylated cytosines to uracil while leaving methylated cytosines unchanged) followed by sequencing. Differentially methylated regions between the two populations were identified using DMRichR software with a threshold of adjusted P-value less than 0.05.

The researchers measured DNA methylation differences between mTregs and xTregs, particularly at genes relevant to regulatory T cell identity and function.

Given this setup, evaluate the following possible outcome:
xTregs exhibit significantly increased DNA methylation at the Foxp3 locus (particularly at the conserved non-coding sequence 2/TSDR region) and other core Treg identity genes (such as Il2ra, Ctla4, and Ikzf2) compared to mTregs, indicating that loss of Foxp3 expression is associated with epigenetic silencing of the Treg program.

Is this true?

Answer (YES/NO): NO